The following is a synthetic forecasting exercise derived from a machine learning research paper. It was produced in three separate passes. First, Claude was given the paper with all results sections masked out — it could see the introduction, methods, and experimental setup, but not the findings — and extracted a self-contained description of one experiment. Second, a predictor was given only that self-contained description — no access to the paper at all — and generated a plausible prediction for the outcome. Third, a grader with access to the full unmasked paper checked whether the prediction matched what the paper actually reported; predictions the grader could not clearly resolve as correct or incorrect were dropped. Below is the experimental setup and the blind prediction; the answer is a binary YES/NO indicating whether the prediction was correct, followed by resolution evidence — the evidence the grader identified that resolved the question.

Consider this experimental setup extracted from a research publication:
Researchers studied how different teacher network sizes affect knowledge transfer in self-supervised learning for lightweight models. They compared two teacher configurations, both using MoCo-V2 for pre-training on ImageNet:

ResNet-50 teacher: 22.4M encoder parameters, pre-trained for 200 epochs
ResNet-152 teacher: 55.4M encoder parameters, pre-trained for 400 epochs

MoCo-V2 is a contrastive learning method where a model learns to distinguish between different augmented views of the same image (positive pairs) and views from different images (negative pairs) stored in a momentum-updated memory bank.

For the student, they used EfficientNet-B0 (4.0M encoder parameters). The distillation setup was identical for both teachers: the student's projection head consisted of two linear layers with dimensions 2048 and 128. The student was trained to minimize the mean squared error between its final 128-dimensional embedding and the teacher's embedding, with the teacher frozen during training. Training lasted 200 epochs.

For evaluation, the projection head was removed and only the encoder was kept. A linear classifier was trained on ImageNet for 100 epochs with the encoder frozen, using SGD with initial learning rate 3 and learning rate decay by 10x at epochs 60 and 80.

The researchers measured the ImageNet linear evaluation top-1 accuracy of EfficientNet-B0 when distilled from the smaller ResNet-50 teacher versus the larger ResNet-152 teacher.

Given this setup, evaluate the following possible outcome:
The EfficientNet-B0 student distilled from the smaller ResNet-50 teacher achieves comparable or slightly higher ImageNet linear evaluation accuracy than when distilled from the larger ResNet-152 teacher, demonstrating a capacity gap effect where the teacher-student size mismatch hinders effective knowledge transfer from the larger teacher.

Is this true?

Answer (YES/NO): NO